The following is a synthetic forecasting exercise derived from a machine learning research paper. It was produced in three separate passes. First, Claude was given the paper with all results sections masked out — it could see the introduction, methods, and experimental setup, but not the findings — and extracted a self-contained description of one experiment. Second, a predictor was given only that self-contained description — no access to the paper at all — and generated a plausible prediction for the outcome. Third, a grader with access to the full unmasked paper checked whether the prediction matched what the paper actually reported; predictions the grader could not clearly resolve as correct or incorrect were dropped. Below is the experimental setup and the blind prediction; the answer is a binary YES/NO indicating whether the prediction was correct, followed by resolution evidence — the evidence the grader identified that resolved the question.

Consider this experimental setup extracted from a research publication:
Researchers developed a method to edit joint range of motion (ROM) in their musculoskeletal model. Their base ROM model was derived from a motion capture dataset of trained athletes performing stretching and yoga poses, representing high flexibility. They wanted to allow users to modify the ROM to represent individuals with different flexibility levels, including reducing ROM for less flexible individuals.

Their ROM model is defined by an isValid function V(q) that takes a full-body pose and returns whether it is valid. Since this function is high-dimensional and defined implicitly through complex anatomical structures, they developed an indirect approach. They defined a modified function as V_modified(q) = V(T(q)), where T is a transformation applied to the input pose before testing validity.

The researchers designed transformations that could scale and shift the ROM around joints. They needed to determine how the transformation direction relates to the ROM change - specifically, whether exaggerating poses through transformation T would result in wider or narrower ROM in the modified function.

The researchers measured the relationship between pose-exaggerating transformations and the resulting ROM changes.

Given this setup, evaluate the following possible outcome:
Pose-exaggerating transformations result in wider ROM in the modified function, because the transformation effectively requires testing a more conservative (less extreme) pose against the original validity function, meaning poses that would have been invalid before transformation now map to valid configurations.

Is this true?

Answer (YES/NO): NO